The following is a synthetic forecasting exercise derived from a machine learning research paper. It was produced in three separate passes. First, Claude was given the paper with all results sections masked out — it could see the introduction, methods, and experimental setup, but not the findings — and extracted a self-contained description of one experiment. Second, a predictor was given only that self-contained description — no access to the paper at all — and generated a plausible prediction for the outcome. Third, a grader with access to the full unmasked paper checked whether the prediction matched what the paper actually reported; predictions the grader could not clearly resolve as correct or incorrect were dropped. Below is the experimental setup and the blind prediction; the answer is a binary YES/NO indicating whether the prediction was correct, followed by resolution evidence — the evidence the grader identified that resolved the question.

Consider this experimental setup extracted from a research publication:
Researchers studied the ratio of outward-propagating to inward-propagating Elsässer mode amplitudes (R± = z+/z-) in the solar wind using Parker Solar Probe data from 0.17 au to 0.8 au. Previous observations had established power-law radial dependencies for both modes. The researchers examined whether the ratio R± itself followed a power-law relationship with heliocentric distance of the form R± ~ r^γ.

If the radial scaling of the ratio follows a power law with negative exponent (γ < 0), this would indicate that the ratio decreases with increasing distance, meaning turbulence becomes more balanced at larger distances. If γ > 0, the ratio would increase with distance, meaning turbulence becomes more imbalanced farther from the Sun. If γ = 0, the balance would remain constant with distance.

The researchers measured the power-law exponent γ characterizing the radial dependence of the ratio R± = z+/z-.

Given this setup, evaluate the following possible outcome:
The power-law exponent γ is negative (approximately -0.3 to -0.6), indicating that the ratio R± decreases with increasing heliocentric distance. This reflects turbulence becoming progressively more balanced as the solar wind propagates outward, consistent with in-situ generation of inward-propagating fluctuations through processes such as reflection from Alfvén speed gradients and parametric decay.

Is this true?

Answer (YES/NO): YES